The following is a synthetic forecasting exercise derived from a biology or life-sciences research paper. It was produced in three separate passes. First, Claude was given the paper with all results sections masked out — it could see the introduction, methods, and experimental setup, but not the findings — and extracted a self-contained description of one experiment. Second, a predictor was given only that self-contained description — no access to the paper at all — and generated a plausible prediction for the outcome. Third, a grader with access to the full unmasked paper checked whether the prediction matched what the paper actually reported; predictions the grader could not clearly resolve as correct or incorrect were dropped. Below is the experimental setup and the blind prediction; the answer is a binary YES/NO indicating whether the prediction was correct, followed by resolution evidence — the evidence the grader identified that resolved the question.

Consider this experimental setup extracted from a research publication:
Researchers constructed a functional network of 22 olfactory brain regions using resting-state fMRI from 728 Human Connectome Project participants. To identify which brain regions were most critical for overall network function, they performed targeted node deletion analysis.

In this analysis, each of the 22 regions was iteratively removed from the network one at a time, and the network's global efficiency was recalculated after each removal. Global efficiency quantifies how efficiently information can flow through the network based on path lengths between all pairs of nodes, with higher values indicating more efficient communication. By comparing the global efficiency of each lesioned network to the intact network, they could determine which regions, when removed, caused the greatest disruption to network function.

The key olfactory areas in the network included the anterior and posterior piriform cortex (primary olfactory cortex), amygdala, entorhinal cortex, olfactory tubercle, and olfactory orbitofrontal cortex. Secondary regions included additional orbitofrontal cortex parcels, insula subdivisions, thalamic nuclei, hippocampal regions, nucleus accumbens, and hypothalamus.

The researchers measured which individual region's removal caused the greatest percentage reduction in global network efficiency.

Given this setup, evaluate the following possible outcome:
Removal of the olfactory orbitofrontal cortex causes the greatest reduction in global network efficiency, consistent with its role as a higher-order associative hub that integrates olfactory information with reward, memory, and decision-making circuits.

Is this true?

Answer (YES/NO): NO